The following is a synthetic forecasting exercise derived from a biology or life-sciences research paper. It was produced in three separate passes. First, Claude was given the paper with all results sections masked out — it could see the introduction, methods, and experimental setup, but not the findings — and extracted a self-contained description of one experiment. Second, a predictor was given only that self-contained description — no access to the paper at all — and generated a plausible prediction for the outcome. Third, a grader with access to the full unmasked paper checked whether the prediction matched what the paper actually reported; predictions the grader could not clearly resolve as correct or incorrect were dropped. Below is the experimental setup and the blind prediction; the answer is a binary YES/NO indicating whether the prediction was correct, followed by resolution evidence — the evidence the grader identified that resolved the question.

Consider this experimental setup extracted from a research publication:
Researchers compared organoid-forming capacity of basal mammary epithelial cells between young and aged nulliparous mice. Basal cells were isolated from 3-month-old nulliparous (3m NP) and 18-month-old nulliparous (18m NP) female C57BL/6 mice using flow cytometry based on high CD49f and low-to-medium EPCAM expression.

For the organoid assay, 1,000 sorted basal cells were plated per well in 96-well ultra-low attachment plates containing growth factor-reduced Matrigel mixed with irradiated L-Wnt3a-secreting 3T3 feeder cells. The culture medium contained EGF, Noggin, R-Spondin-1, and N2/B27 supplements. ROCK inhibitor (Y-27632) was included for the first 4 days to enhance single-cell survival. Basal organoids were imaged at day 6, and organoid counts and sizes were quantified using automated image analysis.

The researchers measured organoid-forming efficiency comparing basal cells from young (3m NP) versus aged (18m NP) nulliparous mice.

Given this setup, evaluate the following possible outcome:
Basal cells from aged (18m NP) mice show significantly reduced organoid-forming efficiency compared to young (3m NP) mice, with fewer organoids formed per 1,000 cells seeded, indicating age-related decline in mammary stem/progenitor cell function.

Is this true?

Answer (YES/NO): NO